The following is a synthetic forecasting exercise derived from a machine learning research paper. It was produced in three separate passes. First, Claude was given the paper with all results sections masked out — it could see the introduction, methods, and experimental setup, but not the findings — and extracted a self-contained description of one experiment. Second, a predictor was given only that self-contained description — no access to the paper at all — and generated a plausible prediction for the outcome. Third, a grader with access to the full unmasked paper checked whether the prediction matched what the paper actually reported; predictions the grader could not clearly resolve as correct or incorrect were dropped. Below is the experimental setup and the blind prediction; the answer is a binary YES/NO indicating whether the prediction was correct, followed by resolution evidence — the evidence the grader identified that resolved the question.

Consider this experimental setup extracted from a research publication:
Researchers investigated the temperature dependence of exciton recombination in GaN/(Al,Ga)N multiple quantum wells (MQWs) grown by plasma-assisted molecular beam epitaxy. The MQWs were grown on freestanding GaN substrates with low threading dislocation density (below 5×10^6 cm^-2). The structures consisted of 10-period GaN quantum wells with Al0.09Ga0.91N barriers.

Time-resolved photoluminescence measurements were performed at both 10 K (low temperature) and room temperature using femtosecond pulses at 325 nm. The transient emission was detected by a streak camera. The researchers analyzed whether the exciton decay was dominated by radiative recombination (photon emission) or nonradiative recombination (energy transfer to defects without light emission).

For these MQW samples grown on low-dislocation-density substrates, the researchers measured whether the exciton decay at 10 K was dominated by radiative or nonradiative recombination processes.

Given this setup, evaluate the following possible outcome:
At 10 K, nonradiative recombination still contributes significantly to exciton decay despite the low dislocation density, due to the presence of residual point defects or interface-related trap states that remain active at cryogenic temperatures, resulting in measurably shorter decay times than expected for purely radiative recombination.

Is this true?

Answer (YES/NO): NO